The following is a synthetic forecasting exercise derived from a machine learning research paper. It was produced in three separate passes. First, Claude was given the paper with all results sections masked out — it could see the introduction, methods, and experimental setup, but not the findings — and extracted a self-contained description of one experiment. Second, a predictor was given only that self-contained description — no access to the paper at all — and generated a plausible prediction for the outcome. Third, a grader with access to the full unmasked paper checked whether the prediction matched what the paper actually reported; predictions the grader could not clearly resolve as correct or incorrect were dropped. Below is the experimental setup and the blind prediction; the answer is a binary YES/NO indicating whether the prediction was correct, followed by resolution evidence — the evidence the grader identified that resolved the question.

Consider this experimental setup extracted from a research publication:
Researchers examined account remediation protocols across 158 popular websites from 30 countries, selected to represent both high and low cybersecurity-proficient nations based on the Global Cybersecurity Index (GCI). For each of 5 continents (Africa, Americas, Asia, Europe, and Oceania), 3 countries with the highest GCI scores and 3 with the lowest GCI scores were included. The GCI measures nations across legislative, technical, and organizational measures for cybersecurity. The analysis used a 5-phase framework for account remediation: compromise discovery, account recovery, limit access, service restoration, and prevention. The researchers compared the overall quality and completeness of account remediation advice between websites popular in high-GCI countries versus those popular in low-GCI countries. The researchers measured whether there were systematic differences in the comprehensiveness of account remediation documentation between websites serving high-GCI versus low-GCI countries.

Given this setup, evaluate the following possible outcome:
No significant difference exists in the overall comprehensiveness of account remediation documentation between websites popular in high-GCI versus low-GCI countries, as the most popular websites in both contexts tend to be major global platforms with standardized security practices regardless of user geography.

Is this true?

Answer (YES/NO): NO